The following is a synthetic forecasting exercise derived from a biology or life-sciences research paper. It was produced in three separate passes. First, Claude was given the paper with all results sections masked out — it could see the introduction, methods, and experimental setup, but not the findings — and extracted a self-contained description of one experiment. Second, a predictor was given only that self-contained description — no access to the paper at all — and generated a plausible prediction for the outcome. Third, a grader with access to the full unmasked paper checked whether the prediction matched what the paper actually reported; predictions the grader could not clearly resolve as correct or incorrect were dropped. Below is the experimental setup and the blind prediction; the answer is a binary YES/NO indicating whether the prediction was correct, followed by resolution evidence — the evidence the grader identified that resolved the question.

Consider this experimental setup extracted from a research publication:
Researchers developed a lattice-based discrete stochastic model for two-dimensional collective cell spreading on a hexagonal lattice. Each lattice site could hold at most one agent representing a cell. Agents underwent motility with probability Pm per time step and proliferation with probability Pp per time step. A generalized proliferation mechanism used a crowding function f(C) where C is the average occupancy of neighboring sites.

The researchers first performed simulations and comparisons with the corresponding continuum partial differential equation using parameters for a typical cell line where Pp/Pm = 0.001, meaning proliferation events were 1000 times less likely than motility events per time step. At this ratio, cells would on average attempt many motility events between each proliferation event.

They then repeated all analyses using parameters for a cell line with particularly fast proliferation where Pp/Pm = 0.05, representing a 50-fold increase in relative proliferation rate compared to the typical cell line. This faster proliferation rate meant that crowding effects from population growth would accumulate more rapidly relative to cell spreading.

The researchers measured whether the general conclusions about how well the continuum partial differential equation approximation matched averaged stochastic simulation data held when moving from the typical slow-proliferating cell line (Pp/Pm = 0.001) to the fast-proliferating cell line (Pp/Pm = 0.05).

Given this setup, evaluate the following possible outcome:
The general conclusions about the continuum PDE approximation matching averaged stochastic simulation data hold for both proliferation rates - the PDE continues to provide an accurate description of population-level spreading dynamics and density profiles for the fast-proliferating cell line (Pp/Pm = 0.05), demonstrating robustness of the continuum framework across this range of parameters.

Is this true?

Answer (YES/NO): YES